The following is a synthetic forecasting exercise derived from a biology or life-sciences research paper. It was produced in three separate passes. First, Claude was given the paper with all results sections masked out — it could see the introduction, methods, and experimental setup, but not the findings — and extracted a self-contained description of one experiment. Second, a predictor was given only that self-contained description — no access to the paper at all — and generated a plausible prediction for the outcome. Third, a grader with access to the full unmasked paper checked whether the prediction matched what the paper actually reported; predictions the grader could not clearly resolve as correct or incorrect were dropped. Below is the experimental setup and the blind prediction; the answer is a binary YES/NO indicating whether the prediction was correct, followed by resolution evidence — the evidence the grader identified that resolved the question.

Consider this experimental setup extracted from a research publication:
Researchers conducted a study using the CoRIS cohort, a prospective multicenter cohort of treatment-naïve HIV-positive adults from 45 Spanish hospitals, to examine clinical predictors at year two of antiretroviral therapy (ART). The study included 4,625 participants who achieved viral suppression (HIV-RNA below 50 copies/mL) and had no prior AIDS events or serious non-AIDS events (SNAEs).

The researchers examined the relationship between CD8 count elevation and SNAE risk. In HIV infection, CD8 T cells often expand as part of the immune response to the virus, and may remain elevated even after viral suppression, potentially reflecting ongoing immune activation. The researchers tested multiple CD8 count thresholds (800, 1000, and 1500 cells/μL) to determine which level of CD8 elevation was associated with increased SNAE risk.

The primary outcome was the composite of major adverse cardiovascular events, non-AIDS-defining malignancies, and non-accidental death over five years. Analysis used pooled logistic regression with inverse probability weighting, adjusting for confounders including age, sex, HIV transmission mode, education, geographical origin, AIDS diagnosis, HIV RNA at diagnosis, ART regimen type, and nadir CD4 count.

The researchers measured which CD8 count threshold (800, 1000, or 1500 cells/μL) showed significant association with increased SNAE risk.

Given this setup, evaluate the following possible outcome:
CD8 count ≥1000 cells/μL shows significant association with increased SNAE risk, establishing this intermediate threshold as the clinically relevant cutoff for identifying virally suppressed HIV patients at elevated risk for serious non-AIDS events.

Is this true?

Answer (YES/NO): NO